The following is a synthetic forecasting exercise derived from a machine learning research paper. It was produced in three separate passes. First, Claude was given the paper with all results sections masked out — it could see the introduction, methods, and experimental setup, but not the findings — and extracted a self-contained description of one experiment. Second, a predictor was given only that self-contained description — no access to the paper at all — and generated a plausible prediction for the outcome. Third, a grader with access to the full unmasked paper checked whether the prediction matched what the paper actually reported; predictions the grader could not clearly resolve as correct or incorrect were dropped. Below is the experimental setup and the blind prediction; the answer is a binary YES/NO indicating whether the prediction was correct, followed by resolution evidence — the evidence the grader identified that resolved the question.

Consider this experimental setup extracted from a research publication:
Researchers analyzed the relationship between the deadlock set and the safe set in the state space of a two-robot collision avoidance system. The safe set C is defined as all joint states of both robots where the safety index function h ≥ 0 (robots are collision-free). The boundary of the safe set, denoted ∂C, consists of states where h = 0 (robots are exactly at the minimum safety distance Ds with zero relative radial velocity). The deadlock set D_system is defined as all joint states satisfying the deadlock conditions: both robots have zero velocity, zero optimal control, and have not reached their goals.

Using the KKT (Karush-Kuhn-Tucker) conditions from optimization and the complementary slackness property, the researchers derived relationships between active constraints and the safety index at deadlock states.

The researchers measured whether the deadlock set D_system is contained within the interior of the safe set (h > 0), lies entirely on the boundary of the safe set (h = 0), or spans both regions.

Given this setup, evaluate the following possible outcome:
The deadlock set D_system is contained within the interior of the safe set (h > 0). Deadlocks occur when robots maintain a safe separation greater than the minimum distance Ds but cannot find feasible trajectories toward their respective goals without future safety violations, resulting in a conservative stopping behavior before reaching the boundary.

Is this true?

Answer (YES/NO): NO